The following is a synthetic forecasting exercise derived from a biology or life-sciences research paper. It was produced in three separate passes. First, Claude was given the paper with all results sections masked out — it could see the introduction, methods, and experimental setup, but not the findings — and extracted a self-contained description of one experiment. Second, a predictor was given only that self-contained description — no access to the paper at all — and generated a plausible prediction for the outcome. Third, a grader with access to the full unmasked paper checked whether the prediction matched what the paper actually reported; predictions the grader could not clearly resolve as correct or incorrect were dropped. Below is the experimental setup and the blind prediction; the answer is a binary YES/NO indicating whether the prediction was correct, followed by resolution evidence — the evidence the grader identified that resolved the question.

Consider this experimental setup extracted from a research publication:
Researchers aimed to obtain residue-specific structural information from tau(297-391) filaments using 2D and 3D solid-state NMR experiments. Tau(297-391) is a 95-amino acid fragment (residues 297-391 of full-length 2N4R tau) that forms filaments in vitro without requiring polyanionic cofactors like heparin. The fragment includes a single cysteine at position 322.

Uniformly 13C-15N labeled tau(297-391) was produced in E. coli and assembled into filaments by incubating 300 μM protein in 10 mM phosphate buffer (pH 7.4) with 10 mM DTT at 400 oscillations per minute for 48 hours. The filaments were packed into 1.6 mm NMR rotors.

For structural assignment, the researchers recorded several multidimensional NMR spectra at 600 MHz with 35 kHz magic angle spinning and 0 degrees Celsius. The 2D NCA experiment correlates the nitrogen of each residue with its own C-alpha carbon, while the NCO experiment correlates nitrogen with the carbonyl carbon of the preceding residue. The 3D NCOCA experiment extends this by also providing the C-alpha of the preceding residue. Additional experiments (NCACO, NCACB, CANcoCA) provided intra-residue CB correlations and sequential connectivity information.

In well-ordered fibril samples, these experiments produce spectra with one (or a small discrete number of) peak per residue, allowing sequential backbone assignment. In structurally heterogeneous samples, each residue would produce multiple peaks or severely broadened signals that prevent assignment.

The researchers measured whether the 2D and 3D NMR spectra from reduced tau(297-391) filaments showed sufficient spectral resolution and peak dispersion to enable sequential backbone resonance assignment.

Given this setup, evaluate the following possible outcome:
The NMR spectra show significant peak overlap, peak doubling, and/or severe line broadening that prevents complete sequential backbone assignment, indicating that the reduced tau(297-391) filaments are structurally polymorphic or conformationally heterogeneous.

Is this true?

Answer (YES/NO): NO